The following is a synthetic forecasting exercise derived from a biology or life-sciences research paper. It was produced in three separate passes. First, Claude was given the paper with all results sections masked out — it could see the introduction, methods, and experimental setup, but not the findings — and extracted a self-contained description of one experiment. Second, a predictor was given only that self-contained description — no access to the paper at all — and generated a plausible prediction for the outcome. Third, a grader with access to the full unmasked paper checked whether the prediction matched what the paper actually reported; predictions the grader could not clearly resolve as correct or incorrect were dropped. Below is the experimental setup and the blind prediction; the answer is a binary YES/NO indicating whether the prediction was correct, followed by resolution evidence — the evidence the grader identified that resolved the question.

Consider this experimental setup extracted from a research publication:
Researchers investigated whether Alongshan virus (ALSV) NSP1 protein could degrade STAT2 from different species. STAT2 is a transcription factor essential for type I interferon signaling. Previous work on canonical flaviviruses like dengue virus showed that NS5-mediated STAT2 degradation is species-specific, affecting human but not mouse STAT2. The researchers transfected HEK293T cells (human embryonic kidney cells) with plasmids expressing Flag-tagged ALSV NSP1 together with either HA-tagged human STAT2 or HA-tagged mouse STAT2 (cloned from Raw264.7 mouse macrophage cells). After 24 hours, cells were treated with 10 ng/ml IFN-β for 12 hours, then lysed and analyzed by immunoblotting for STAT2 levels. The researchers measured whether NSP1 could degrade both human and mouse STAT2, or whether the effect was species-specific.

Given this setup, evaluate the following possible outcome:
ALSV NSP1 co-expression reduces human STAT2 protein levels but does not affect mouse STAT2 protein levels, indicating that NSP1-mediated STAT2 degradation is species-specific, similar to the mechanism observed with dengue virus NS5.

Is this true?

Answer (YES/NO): YES